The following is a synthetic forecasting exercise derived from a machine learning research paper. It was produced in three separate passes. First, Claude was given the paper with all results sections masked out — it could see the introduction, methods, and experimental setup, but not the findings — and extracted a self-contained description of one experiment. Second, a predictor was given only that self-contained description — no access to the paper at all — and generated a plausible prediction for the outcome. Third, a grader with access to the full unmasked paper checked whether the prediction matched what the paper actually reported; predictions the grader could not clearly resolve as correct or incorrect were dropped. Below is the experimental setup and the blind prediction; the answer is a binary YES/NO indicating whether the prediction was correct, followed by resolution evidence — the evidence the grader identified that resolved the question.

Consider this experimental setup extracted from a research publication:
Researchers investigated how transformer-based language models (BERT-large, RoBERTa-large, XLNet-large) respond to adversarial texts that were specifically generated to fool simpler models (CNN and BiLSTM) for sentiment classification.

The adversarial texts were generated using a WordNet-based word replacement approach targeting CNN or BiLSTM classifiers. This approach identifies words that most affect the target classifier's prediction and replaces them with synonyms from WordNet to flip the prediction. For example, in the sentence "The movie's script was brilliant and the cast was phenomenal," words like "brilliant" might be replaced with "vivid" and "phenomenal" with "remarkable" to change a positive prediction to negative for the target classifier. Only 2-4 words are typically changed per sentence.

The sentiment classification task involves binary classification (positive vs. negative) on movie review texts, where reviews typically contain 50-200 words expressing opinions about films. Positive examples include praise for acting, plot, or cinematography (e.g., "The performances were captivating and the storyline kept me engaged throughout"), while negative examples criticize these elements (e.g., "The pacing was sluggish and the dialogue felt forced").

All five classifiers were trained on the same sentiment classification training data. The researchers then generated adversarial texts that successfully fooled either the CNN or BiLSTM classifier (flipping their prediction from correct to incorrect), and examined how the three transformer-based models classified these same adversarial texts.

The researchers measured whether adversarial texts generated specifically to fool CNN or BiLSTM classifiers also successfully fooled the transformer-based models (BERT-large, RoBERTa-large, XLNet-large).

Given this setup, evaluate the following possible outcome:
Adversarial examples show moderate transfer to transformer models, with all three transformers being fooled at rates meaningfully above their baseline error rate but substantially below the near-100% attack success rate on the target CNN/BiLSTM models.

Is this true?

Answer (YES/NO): NO